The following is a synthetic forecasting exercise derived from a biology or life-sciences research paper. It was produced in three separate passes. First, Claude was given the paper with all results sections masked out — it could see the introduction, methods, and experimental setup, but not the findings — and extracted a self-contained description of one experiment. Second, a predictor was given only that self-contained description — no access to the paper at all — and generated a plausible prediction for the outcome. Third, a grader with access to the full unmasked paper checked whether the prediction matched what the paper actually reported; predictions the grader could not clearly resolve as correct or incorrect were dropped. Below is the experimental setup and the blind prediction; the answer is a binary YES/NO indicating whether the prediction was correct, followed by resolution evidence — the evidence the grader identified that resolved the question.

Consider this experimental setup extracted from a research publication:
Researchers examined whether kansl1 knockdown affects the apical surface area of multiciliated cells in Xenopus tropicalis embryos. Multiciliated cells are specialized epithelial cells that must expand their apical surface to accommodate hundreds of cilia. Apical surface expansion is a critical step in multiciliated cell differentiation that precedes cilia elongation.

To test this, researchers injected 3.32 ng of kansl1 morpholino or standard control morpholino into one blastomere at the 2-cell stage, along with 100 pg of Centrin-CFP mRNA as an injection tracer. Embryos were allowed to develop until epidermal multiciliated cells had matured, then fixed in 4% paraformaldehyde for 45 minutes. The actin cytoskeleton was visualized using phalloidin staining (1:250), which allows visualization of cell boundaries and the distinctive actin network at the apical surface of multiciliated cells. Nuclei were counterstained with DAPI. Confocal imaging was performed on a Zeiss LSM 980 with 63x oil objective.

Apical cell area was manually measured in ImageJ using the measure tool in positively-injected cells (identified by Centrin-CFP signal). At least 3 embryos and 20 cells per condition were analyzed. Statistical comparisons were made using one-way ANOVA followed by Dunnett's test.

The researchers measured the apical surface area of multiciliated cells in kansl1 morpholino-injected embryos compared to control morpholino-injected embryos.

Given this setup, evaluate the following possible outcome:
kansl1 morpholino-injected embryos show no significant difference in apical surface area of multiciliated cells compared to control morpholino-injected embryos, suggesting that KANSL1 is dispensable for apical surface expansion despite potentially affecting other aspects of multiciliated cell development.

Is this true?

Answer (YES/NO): NO